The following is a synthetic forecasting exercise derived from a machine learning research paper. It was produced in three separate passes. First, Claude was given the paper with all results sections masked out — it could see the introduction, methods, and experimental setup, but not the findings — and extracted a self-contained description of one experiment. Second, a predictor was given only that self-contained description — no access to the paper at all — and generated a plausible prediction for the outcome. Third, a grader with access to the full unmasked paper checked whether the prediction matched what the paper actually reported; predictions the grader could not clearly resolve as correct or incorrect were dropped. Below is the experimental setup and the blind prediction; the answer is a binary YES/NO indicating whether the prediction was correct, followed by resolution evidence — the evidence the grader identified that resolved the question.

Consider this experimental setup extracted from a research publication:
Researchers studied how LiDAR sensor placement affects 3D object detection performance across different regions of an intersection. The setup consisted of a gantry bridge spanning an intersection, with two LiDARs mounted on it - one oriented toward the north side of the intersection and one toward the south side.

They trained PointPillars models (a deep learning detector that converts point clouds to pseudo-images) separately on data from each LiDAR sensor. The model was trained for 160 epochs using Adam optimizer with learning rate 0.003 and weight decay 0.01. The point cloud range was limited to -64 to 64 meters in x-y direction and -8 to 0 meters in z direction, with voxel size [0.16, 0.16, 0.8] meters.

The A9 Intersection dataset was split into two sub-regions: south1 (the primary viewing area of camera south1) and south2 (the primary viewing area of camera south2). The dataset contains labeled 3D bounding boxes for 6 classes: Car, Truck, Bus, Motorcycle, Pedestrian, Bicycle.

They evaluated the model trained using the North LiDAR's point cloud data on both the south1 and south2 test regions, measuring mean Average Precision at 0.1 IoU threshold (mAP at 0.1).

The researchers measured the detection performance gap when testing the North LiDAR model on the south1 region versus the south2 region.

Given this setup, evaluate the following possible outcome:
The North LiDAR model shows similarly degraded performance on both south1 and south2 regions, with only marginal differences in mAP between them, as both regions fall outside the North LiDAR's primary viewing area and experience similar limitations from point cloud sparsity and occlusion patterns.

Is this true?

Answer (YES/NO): NO